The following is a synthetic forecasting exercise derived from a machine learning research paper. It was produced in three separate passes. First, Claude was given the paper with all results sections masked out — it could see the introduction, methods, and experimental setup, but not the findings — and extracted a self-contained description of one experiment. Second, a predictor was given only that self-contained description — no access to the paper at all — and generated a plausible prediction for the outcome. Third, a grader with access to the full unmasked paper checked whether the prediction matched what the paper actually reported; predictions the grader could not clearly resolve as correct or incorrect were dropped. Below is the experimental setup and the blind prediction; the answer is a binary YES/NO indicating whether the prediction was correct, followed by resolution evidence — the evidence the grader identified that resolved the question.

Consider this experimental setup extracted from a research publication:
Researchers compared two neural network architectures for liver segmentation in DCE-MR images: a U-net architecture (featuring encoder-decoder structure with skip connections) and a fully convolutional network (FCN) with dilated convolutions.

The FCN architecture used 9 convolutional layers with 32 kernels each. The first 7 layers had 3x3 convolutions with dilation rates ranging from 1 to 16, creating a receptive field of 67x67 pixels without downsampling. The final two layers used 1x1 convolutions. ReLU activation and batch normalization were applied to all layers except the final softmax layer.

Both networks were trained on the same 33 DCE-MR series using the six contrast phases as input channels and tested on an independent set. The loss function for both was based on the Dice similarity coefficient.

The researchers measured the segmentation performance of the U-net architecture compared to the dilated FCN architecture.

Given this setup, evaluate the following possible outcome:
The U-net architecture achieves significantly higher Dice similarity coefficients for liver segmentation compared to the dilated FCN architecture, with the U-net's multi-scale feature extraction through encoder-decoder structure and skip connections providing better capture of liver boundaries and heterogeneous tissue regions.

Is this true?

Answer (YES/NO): NO